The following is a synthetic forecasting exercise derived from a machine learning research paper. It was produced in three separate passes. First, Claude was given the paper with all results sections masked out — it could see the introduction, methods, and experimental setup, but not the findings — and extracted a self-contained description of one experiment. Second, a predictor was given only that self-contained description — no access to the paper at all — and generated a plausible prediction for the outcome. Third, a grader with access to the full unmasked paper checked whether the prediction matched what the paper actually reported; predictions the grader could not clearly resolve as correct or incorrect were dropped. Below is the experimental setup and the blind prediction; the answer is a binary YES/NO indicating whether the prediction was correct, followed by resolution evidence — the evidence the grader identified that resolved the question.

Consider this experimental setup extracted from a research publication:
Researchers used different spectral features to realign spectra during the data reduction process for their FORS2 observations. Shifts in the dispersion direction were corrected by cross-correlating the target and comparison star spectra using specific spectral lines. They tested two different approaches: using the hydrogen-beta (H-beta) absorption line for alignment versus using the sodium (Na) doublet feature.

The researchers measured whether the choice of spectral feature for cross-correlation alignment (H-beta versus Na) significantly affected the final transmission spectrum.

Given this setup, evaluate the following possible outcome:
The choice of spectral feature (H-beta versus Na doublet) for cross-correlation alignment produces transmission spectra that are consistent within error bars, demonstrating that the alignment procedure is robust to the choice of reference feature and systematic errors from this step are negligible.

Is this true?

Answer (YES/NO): YES